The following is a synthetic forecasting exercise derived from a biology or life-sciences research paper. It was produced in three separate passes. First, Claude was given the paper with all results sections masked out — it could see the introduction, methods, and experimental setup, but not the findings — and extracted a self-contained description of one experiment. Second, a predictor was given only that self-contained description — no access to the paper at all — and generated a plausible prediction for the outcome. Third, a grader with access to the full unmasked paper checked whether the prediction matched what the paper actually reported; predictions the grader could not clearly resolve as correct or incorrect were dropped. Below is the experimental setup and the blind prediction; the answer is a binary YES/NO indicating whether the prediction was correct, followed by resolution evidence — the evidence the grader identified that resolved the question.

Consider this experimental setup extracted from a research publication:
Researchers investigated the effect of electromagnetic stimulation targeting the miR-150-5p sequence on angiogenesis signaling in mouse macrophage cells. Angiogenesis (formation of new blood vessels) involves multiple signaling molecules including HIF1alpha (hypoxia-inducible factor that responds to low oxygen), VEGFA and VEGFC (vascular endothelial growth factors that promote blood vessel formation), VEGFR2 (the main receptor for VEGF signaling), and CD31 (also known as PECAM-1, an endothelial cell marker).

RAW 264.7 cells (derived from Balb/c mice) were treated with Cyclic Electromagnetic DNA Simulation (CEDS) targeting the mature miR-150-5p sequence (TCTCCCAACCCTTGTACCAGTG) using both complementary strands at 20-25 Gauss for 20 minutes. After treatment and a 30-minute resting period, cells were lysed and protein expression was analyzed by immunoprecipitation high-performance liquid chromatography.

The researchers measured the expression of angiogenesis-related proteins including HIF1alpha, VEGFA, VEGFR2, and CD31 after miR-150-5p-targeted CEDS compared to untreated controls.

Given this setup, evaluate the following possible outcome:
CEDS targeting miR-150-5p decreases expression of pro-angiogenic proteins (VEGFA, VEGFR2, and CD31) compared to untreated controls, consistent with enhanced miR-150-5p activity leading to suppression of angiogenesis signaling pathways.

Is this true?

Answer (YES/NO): YES